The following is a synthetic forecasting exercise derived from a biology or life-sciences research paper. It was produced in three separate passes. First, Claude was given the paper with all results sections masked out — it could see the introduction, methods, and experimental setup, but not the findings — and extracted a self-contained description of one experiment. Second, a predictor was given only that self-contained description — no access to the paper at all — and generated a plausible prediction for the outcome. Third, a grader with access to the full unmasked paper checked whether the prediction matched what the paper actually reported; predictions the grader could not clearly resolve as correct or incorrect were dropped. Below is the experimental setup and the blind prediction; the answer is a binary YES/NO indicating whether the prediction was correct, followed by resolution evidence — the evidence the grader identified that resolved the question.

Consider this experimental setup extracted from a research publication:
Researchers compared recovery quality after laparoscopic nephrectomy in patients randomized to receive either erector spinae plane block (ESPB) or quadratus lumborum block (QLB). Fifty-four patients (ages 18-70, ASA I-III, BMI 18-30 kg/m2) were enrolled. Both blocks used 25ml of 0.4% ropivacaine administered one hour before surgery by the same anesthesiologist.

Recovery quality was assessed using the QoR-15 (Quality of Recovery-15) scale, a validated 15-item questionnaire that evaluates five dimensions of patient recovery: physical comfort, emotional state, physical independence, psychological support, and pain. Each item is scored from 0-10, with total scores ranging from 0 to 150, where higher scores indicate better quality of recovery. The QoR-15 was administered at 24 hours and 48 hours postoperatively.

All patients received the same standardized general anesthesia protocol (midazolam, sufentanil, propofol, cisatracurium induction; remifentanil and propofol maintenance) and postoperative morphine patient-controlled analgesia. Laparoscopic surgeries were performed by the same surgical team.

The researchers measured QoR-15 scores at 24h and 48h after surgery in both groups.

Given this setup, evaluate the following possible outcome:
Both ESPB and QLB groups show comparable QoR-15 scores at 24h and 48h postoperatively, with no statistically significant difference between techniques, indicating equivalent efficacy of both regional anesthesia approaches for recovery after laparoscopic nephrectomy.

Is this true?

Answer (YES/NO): NO